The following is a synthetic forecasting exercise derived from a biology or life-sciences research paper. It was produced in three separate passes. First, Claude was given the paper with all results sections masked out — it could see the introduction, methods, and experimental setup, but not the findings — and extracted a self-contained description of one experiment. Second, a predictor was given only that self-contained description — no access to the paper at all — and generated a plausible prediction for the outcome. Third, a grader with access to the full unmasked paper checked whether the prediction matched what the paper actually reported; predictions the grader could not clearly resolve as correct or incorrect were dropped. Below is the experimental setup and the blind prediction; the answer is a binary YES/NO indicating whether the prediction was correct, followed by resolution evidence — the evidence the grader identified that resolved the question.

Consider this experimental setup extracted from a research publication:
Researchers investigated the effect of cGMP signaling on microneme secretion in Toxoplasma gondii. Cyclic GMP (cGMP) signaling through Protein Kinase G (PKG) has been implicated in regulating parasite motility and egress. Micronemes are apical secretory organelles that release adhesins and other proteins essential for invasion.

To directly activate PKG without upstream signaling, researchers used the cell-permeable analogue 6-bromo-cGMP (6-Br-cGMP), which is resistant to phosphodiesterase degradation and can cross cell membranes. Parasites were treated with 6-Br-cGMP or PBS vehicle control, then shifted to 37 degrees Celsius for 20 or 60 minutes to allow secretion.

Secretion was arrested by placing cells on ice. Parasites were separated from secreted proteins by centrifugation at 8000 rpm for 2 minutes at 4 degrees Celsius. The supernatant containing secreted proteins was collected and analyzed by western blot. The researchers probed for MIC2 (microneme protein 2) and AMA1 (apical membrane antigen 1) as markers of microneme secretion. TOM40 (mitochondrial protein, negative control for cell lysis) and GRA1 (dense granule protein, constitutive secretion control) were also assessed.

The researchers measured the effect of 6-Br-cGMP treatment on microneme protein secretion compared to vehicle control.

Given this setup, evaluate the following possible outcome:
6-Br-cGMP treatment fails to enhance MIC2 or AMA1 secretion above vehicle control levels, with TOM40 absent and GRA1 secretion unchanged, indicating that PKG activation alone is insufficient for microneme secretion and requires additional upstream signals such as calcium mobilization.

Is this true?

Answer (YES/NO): NO